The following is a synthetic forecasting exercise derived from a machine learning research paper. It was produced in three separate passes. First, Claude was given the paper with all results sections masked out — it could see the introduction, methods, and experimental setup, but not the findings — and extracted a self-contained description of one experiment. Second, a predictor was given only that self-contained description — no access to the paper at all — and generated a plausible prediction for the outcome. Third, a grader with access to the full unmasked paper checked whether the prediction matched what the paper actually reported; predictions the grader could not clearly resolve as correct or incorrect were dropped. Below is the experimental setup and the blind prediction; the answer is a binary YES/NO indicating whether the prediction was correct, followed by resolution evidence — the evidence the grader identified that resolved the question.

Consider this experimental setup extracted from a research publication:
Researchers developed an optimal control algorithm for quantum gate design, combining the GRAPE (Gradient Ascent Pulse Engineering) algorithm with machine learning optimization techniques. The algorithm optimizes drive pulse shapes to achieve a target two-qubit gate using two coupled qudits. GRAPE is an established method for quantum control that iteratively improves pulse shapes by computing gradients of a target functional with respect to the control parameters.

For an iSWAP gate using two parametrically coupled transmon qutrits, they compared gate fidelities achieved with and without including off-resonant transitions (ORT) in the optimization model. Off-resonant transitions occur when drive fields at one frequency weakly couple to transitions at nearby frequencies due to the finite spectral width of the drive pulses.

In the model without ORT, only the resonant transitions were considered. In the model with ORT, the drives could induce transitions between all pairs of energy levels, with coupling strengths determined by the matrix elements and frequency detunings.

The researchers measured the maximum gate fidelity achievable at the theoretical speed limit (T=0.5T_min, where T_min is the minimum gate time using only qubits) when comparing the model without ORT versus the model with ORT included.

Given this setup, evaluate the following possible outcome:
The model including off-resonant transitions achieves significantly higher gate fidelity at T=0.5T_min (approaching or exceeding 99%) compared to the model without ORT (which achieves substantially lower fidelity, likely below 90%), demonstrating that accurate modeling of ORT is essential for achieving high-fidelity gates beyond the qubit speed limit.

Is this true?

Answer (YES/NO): NO